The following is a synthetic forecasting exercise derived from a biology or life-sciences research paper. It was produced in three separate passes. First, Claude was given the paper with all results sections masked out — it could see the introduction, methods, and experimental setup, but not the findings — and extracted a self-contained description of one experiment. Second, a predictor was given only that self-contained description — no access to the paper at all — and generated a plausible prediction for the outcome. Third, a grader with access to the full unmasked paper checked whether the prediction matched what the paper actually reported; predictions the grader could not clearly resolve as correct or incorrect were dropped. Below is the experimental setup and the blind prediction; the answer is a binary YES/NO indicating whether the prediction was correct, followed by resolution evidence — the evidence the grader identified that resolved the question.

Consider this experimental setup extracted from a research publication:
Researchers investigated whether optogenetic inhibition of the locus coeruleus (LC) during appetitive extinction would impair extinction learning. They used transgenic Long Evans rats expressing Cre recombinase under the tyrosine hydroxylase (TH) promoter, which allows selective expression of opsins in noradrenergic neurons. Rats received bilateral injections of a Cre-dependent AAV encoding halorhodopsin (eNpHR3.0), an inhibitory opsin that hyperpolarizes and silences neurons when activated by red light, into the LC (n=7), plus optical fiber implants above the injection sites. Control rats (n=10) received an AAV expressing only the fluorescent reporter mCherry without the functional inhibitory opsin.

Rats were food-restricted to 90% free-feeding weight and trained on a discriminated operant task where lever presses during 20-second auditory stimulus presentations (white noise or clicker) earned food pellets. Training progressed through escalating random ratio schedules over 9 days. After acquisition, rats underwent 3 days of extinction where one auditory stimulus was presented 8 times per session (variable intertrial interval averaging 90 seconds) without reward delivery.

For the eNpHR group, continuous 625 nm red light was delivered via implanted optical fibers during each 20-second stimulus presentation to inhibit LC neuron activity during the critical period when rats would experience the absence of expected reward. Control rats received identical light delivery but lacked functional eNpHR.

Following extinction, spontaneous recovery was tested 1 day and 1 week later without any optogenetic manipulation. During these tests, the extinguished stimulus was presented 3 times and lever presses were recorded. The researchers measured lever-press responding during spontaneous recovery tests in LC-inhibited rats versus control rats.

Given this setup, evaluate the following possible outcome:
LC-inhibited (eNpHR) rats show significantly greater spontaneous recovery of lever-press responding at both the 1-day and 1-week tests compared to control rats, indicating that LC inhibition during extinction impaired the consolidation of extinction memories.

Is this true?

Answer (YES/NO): NO